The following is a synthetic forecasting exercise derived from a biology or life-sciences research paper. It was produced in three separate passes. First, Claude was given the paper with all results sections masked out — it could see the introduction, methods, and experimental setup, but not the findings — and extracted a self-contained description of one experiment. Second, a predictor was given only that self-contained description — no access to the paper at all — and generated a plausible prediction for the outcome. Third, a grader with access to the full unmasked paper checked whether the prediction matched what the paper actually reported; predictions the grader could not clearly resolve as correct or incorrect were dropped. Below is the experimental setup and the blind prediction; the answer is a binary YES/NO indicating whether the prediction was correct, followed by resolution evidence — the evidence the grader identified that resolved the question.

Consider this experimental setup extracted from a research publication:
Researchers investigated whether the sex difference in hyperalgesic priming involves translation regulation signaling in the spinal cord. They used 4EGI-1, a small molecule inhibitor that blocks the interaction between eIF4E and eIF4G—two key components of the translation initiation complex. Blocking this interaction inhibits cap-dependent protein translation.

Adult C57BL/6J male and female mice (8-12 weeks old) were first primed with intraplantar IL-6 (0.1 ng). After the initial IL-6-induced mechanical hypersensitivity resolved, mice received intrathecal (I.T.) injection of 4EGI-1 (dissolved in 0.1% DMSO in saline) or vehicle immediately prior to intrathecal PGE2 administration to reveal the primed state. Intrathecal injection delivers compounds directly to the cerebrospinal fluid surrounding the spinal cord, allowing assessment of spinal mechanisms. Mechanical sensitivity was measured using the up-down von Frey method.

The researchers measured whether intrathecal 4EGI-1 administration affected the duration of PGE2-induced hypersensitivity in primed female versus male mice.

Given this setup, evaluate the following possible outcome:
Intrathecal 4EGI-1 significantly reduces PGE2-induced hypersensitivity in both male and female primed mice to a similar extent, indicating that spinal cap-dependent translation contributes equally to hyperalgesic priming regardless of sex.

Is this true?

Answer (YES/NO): NO